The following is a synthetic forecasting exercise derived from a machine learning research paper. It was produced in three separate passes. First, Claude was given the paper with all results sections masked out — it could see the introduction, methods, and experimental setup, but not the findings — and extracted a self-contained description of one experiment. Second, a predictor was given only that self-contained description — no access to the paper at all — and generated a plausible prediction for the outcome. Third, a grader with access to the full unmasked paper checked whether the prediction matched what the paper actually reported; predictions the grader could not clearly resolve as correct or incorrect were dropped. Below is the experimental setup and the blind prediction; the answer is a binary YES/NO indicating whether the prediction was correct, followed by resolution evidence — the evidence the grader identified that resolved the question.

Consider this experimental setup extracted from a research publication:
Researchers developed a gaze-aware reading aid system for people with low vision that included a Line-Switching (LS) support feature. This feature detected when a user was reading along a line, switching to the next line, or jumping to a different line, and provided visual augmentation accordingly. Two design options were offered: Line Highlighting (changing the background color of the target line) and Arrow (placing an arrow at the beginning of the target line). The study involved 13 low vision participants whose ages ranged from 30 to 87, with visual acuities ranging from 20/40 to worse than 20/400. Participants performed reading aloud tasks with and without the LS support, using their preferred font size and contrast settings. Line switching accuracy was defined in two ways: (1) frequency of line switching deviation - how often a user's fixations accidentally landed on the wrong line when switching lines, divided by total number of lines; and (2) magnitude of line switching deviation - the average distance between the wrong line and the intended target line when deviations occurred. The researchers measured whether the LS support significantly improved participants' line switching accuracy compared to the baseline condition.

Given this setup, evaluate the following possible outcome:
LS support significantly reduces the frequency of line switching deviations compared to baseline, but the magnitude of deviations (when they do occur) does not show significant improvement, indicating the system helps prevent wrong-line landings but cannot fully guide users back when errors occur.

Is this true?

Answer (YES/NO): NO